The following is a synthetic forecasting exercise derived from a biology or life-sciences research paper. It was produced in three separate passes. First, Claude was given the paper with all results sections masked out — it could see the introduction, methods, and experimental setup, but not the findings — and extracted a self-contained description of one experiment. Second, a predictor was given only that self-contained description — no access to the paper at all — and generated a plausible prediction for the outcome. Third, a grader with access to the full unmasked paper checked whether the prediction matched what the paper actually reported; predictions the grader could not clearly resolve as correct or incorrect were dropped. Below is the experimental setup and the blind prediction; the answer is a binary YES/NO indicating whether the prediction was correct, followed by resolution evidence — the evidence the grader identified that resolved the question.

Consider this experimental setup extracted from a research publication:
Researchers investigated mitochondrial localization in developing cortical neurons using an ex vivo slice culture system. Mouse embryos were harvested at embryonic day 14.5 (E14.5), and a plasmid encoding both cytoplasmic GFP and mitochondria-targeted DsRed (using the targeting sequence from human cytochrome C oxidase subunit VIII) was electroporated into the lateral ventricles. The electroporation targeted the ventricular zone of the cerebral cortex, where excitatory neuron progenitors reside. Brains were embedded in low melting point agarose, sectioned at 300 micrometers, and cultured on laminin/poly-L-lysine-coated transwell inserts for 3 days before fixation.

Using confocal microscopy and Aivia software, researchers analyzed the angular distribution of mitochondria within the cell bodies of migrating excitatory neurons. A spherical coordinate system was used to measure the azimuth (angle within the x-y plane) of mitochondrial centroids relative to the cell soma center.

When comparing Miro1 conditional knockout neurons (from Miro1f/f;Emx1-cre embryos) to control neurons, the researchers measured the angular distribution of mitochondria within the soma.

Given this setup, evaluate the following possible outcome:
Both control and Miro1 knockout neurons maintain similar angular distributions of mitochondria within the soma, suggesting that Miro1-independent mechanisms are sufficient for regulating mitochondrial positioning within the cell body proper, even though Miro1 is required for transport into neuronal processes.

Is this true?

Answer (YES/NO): NO